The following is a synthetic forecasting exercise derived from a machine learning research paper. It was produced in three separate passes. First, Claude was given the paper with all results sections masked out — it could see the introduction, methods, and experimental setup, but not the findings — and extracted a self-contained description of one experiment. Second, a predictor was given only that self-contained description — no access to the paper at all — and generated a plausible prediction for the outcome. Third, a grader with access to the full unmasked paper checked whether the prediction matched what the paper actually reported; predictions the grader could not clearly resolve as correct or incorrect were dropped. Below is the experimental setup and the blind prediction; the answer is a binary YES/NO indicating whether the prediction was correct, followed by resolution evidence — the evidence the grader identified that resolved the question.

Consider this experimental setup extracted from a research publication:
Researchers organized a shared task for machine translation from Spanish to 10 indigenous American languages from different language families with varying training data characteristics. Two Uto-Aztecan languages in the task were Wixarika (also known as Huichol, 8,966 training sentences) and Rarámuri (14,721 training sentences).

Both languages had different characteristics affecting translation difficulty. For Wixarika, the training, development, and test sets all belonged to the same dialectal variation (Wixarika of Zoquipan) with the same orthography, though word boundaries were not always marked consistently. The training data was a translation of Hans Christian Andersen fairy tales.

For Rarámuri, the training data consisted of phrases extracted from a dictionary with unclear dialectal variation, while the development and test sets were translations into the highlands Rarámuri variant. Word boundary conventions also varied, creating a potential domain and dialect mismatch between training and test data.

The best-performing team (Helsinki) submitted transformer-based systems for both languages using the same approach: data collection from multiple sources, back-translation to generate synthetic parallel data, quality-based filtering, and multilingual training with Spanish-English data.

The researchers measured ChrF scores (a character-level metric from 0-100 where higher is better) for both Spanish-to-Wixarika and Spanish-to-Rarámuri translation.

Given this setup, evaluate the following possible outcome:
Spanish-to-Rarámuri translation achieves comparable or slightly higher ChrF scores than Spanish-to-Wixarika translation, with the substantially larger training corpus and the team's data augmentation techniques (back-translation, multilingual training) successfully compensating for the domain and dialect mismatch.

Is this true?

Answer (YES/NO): NO